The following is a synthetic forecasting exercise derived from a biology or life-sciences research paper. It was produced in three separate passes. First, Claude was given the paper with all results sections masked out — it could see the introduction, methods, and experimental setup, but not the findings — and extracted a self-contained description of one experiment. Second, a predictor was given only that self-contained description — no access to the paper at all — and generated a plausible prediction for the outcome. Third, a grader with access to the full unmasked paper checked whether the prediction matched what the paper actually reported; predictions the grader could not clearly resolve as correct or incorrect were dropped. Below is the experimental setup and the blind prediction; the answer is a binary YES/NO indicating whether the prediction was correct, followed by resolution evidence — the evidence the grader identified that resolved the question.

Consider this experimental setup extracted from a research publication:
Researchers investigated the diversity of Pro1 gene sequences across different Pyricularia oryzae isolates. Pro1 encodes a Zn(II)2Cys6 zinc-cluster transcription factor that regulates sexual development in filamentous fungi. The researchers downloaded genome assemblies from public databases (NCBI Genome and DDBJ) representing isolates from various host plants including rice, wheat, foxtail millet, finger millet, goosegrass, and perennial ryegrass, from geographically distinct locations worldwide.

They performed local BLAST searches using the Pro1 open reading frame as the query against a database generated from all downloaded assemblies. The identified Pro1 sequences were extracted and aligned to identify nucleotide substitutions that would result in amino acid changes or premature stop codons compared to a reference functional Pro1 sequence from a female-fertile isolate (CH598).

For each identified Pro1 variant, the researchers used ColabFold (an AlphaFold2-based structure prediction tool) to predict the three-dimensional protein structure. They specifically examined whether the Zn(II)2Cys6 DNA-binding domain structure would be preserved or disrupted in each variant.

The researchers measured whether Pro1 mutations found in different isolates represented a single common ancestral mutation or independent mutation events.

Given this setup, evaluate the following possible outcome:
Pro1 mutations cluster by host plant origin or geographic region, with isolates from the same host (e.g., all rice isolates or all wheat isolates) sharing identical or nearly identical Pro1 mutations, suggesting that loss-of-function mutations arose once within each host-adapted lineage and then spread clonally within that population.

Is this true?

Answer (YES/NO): NO